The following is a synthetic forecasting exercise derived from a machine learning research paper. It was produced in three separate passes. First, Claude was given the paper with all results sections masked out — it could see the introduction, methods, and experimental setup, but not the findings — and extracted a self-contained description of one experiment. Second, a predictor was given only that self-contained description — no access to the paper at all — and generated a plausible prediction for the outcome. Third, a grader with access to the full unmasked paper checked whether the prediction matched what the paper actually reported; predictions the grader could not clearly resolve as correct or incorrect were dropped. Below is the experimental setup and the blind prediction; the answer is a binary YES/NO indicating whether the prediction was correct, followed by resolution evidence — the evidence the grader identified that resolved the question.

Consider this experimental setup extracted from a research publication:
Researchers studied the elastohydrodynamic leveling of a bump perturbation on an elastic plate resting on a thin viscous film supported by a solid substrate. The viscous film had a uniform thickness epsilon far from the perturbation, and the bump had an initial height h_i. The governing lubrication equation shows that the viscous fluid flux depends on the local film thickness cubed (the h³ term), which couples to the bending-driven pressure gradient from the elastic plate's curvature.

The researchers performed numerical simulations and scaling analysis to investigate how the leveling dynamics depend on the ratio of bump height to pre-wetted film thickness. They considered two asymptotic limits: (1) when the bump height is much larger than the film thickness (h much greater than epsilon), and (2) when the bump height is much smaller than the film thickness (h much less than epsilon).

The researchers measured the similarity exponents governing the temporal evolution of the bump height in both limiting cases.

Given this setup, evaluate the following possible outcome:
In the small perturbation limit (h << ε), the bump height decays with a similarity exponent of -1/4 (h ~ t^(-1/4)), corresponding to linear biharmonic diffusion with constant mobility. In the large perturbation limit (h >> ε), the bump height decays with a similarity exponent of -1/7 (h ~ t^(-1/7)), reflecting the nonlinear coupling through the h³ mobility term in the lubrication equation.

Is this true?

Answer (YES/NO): NO